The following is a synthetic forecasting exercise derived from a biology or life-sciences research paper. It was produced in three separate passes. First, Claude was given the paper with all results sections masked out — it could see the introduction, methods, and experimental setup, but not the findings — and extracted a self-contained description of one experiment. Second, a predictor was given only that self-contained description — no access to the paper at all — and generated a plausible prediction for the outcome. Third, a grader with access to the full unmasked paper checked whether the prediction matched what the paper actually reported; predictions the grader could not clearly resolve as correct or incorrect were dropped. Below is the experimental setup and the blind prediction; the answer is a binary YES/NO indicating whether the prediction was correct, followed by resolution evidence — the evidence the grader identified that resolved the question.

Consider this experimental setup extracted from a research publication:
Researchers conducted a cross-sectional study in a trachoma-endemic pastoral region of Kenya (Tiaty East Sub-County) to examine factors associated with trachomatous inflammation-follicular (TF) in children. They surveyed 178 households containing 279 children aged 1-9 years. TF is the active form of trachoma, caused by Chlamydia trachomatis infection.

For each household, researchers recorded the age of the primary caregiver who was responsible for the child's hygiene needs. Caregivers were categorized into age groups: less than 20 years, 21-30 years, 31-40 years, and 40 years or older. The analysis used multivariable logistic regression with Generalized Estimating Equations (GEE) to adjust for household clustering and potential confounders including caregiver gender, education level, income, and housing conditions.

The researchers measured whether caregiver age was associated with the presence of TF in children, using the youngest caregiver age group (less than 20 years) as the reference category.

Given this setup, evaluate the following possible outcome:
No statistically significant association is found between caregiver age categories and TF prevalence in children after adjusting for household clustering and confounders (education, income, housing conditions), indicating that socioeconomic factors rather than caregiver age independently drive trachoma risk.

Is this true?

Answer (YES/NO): NO